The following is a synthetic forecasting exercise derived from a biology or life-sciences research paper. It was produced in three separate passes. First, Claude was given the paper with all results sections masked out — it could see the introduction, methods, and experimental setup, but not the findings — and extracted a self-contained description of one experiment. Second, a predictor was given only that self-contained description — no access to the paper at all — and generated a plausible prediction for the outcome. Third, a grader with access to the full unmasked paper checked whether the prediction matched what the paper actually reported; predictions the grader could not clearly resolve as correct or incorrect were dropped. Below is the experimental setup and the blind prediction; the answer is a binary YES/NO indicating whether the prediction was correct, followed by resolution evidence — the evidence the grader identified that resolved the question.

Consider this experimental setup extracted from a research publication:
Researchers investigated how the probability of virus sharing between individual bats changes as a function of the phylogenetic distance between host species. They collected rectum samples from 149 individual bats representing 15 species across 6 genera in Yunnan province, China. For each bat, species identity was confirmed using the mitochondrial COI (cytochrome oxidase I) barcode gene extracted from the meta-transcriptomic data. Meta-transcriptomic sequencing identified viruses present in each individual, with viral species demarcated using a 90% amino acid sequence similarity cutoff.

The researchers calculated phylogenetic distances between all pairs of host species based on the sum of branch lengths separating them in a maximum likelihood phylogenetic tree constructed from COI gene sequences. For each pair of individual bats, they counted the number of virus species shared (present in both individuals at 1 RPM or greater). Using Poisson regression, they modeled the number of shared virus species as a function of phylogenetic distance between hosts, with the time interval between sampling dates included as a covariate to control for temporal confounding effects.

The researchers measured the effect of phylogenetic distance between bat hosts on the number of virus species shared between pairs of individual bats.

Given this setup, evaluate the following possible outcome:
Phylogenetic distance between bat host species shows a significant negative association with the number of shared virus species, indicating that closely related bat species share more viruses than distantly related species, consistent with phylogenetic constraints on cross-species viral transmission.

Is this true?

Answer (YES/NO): YES